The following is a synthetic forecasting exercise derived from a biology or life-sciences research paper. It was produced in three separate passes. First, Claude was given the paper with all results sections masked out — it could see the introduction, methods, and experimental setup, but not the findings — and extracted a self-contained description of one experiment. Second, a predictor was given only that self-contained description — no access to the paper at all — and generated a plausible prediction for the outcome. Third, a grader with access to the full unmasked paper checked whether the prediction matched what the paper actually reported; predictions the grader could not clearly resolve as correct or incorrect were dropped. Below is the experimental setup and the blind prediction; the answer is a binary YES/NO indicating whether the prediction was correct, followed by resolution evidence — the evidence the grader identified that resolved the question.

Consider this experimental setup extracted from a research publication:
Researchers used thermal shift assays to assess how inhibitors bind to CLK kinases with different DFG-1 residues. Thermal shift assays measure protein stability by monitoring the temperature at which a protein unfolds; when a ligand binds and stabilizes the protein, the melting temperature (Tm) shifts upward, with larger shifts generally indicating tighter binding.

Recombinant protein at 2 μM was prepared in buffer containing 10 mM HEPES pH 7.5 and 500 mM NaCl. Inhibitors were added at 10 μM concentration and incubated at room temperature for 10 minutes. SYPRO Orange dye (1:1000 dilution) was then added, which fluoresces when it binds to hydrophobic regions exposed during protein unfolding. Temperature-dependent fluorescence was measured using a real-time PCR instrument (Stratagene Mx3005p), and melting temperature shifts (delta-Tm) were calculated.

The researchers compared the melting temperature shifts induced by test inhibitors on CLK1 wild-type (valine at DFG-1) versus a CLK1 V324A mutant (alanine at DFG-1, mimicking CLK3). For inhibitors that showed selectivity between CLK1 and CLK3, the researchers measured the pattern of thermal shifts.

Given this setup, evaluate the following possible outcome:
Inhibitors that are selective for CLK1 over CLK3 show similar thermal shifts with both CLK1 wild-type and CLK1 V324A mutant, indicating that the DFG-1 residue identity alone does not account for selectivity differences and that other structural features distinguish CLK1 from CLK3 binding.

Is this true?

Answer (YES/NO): NO